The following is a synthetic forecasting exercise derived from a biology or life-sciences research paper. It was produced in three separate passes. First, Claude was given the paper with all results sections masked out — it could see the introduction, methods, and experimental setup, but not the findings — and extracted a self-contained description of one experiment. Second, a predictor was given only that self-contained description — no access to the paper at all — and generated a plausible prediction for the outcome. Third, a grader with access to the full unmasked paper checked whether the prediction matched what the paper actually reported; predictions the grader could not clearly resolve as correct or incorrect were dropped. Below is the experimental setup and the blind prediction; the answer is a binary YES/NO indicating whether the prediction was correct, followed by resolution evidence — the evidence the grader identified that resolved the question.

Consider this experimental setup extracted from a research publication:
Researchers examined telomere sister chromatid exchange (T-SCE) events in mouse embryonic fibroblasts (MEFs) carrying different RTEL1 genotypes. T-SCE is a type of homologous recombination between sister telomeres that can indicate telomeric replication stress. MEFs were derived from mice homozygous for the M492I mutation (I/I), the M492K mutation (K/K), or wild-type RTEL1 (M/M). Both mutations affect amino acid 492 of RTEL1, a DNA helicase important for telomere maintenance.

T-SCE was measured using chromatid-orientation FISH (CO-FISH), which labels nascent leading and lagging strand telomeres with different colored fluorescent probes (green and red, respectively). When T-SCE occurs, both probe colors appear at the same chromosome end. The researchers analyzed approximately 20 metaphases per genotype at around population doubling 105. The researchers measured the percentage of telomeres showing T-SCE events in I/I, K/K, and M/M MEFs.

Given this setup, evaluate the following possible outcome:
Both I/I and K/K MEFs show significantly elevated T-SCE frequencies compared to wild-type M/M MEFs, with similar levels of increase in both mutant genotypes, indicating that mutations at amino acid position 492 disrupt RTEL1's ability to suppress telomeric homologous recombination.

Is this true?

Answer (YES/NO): NO